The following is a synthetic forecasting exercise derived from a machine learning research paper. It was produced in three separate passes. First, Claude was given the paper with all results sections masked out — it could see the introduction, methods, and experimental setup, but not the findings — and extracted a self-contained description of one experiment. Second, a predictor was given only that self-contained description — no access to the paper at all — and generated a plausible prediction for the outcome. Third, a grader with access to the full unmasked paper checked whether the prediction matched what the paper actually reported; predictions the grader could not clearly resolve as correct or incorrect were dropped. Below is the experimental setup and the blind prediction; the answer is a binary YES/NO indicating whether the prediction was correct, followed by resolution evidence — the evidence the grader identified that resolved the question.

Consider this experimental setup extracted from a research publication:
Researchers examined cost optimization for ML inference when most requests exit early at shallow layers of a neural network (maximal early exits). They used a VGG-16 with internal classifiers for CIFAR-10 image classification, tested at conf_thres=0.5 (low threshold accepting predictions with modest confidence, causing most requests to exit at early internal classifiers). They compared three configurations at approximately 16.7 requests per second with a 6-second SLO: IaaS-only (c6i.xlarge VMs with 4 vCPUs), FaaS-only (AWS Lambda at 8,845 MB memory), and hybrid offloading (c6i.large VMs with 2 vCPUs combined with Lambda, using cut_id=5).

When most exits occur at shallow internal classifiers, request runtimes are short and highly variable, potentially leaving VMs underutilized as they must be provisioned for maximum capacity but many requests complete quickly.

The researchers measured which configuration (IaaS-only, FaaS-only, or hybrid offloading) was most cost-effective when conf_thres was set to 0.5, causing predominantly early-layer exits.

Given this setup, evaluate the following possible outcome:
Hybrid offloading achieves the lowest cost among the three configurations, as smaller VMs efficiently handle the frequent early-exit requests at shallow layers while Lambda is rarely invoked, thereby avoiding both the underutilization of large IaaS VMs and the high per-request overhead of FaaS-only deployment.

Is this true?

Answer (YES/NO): NO